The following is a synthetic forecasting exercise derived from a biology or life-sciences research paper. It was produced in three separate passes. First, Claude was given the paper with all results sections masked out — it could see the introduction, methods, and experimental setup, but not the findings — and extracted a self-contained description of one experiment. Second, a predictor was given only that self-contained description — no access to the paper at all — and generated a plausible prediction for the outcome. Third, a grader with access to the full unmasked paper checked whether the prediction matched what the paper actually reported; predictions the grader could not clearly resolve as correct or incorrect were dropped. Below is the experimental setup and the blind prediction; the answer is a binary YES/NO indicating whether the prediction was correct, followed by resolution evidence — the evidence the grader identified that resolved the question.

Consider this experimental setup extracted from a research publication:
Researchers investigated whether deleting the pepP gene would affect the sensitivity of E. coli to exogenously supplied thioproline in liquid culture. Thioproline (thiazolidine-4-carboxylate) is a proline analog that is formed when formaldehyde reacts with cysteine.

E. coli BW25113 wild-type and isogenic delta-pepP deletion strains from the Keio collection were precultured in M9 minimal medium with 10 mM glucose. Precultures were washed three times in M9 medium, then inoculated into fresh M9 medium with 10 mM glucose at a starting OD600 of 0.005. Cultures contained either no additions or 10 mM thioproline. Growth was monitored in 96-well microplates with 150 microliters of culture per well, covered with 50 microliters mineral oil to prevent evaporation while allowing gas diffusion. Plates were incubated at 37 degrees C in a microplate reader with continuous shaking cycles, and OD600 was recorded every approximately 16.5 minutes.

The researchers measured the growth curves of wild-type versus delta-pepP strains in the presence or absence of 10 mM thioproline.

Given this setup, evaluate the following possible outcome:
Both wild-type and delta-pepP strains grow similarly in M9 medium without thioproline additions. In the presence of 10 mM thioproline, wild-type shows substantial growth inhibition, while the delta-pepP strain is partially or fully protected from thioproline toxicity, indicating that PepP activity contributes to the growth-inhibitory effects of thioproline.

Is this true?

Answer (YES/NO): NO